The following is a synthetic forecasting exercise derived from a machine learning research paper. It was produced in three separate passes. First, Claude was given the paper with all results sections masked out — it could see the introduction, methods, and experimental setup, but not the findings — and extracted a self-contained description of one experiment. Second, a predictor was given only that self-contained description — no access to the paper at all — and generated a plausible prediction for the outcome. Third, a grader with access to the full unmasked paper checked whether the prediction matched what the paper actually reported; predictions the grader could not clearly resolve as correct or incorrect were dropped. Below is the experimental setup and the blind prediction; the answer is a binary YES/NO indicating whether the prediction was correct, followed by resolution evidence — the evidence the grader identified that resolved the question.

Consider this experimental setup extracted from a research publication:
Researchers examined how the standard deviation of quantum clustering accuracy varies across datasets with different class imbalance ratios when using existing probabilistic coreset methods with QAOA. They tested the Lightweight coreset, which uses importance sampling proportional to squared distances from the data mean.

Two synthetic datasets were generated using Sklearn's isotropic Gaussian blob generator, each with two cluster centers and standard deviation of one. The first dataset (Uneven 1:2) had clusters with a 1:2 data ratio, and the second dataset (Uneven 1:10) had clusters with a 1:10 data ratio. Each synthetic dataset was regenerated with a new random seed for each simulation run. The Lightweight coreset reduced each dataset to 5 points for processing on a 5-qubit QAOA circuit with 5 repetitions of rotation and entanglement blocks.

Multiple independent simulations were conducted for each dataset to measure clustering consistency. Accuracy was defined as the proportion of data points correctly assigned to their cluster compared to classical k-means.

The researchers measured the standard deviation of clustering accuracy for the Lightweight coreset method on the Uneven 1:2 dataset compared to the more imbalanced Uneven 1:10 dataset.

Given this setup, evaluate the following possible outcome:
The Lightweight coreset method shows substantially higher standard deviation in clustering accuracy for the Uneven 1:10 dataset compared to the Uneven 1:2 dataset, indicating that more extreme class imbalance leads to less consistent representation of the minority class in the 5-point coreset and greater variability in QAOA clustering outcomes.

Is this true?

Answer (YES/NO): NO